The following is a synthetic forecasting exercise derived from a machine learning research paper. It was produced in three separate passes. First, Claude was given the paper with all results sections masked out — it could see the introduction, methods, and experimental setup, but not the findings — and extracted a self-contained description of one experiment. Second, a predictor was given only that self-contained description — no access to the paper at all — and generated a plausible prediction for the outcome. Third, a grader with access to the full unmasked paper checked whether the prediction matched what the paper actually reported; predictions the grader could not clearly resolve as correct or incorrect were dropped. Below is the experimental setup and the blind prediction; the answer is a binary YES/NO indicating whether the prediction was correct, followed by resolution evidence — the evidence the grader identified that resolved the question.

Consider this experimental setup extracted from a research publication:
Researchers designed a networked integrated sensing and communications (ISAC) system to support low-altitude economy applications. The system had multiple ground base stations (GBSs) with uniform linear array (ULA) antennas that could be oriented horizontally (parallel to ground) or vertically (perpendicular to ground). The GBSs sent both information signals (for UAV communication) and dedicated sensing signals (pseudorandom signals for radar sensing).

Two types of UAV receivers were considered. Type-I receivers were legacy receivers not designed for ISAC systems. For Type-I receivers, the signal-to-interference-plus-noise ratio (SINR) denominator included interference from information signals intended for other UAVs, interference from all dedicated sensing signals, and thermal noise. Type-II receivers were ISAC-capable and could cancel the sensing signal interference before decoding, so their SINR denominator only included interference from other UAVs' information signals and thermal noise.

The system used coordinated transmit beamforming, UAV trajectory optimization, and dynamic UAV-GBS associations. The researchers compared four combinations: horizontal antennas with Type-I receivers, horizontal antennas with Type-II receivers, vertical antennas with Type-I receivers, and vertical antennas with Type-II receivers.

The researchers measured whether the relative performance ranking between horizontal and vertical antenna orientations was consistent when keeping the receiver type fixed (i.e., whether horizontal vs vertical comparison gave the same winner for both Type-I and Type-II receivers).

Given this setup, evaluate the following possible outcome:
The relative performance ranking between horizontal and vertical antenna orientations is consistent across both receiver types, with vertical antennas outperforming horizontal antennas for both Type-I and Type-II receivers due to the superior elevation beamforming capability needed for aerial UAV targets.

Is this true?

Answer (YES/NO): NO